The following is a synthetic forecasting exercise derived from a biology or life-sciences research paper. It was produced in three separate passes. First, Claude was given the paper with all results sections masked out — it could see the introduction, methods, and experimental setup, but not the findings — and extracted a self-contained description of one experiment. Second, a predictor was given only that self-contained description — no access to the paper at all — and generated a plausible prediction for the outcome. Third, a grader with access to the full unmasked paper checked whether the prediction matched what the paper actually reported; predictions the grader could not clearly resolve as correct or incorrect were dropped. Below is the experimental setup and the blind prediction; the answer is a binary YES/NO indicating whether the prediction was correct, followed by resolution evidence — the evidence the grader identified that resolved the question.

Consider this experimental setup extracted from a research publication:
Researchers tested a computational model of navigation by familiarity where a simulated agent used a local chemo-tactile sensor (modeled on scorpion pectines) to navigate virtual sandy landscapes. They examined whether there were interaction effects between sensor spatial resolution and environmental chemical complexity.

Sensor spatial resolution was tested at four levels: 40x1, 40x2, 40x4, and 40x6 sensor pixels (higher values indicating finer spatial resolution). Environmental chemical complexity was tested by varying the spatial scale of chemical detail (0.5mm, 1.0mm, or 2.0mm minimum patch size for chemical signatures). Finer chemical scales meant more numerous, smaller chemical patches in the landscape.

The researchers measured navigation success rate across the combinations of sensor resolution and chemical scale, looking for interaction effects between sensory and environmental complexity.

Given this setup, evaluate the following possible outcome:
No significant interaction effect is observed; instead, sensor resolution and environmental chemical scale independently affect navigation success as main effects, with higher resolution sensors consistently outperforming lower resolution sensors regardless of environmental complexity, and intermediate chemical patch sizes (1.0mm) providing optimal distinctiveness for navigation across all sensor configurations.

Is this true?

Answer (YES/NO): NO